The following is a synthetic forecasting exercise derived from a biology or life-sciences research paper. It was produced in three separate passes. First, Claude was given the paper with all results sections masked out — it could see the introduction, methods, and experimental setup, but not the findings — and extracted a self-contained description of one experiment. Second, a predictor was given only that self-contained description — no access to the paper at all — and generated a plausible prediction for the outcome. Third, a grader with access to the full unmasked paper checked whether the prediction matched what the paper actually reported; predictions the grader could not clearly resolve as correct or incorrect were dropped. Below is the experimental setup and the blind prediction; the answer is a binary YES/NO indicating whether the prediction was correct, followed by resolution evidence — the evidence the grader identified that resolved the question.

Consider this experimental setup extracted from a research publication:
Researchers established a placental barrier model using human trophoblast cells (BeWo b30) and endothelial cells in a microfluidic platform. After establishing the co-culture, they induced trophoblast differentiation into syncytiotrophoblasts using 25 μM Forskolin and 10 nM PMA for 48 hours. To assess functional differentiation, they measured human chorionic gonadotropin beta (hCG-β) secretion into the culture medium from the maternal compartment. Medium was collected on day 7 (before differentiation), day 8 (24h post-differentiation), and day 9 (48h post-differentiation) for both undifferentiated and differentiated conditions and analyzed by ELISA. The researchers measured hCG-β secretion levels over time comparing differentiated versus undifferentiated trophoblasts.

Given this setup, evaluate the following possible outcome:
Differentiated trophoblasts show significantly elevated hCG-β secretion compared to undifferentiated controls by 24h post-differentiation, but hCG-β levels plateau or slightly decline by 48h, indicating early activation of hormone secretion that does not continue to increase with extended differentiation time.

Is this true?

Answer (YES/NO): NO